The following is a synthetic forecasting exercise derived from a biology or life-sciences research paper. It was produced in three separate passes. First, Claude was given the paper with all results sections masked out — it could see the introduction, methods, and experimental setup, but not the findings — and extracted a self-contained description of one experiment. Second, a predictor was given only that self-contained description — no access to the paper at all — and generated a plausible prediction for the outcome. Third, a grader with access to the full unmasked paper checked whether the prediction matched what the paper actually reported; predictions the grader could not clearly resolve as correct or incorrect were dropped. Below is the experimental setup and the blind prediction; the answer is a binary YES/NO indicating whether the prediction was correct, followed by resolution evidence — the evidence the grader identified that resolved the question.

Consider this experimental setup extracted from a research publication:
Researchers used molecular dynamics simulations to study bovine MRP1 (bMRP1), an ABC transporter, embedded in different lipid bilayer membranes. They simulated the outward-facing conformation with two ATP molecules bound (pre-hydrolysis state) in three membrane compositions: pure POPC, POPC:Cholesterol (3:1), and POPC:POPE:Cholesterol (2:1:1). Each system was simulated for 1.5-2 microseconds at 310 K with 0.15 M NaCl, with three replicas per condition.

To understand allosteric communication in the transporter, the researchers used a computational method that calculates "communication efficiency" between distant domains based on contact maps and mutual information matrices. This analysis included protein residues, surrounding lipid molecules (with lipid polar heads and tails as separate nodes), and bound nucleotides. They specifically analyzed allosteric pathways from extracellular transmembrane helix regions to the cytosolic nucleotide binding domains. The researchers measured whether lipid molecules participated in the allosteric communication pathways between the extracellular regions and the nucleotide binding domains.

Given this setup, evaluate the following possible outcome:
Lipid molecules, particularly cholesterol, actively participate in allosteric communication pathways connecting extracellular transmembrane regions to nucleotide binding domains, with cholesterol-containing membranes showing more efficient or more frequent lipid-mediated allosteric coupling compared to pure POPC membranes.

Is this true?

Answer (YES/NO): NO